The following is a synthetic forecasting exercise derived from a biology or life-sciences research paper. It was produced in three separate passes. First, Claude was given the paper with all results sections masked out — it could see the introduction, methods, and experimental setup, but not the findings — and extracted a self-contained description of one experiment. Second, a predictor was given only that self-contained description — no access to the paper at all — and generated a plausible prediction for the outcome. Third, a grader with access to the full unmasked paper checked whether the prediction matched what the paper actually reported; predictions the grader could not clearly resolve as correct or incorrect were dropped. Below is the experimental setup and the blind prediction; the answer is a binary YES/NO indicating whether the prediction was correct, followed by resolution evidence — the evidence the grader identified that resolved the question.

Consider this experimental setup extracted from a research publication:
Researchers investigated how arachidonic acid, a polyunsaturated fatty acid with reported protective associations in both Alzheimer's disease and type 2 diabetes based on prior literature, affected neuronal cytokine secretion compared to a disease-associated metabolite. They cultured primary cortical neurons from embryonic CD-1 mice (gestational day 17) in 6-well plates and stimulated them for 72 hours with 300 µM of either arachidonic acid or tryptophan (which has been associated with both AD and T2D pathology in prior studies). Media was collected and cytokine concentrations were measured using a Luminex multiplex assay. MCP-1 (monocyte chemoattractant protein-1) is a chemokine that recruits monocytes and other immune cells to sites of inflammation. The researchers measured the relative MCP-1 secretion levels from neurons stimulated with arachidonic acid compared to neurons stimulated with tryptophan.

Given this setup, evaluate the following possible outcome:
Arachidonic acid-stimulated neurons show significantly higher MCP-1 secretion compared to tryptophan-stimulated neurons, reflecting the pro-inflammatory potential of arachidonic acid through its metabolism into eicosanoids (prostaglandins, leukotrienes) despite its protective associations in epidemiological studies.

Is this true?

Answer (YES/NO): NO